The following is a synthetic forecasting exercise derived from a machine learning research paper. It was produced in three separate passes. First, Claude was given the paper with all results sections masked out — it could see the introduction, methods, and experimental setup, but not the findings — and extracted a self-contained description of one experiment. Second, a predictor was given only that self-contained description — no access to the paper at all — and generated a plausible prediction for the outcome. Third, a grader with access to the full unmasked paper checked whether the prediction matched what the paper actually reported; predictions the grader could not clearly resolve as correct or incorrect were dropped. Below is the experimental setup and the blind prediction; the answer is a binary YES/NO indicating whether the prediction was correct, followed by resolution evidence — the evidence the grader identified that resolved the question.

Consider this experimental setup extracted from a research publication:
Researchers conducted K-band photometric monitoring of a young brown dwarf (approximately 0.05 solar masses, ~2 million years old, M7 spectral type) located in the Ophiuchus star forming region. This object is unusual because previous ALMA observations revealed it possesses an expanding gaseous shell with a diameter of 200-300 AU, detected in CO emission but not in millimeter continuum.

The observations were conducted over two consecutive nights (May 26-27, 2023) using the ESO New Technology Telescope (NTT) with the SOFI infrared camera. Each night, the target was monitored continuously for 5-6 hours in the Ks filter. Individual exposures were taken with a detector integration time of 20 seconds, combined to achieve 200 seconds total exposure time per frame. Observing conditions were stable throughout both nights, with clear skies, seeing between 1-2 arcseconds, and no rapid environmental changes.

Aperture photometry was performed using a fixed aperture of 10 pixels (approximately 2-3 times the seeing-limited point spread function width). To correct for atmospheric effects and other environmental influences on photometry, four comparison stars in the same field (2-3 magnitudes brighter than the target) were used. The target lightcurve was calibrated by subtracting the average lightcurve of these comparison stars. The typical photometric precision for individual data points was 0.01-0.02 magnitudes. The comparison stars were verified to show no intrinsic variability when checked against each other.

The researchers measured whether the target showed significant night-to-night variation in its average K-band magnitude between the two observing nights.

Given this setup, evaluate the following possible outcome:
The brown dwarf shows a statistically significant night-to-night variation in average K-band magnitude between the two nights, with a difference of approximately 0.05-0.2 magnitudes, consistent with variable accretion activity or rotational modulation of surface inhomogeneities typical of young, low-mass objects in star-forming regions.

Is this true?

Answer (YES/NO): NO